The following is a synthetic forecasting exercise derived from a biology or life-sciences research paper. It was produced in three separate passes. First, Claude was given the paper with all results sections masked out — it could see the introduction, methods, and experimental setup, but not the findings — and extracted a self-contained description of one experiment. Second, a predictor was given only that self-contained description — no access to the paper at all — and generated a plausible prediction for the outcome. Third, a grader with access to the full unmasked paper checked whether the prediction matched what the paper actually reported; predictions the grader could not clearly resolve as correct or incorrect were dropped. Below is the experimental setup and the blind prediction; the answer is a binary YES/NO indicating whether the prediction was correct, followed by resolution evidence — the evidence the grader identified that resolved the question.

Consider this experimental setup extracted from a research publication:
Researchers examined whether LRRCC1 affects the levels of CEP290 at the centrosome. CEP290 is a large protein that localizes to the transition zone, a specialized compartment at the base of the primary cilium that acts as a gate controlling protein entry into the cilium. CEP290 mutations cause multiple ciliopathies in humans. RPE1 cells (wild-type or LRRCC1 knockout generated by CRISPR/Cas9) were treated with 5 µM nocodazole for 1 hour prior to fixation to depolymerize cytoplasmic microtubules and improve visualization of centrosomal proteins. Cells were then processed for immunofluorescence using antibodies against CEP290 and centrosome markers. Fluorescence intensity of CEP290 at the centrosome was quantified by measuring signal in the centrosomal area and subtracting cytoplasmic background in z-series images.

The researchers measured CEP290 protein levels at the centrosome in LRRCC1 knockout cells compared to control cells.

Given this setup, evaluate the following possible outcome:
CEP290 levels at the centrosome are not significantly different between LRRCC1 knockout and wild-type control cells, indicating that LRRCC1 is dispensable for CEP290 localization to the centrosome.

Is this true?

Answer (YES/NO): YES